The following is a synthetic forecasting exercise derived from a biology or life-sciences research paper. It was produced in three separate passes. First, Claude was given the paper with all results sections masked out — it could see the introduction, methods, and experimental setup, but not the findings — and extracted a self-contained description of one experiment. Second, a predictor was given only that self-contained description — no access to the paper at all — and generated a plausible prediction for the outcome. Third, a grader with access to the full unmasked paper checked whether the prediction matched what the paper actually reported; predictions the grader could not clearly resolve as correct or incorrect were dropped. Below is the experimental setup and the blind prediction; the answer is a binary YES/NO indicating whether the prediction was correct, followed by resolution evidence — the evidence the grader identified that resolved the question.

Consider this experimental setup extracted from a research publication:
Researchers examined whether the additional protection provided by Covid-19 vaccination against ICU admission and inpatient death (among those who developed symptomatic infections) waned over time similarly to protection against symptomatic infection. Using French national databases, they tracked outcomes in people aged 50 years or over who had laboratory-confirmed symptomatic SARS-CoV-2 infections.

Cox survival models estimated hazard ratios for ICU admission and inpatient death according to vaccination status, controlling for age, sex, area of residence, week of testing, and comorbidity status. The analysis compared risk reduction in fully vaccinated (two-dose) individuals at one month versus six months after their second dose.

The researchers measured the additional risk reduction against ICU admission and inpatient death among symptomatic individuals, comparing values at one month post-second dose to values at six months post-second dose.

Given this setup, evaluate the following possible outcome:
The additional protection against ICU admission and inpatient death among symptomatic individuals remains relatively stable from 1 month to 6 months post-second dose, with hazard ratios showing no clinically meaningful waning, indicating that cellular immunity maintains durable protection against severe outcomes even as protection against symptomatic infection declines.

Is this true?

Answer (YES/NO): YES